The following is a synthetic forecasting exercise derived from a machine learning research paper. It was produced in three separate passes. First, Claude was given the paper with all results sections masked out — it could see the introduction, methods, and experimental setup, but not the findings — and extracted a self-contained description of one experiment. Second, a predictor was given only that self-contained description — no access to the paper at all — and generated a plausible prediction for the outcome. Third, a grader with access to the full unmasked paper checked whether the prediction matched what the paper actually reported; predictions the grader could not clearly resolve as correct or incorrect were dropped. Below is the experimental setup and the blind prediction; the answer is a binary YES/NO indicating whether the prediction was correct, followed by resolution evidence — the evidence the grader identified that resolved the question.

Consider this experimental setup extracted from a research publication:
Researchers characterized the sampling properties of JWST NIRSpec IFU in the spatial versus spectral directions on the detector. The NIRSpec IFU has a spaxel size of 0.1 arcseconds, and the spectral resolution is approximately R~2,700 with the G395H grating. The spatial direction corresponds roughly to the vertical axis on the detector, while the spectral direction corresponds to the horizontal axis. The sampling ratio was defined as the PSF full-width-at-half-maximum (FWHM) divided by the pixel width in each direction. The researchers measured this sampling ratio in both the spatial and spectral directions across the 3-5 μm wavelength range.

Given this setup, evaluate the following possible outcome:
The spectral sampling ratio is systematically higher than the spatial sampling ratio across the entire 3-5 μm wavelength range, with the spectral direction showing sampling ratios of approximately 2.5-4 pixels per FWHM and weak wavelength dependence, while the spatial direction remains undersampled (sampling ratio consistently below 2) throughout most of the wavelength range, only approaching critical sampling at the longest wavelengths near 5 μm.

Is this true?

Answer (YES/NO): NO